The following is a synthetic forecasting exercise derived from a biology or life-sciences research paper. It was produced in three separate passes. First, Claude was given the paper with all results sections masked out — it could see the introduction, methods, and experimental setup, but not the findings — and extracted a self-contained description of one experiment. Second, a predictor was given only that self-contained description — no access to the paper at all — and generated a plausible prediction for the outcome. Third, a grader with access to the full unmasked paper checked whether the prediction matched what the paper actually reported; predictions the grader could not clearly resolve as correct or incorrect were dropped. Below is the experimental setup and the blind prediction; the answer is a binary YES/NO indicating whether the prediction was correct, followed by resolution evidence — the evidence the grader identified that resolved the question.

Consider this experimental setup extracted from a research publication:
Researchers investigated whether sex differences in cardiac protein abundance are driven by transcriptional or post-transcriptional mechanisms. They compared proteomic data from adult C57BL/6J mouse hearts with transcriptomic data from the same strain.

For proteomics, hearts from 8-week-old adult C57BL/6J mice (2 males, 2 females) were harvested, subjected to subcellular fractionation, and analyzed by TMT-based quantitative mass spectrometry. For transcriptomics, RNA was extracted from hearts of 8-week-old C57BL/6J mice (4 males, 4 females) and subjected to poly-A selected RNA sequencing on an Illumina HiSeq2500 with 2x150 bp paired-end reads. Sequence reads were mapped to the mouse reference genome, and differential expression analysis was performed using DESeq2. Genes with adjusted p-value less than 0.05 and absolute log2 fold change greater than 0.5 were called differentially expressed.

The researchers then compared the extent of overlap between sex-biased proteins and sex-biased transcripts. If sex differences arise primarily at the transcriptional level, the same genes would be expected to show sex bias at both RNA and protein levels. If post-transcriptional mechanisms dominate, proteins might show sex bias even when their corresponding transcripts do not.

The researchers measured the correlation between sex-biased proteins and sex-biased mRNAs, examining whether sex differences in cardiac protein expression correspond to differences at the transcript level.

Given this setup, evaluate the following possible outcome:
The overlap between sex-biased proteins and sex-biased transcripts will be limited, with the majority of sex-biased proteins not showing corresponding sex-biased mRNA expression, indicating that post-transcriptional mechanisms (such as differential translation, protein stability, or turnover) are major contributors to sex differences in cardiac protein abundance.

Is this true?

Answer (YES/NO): YES